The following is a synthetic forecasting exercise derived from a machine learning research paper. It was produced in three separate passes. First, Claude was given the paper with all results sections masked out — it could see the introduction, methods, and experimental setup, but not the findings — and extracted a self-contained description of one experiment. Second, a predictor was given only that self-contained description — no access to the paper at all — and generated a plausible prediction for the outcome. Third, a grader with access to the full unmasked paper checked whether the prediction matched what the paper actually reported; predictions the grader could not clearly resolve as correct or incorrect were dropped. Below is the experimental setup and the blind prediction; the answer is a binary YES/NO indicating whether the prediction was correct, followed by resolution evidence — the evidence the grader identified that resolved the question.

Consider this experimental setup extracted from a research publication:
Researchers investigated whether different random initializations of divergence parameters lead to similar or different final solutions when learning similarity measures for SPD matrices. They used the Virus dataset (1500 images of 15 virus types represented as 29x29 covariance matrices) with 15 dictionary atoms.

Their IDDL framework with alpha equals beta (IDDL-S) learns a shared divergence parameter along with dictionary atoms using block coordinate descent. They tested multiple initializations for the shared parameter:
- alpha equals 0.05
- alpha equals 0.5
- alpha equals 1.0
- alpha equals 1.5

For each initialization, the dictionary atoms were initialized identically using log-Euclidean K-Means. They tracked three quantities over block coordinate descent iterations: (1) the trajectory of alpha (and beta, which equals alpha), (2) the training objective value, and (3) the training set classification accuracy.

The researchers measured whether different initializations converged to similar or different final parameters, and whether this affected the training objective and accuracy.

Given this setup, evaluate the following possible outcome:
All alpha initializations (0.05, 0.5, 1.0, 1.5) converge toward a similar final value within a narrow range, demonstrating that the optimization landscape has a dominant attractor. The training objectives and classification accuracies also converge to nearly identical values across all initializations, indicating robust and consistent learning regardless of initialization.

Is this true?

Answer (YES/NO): NO